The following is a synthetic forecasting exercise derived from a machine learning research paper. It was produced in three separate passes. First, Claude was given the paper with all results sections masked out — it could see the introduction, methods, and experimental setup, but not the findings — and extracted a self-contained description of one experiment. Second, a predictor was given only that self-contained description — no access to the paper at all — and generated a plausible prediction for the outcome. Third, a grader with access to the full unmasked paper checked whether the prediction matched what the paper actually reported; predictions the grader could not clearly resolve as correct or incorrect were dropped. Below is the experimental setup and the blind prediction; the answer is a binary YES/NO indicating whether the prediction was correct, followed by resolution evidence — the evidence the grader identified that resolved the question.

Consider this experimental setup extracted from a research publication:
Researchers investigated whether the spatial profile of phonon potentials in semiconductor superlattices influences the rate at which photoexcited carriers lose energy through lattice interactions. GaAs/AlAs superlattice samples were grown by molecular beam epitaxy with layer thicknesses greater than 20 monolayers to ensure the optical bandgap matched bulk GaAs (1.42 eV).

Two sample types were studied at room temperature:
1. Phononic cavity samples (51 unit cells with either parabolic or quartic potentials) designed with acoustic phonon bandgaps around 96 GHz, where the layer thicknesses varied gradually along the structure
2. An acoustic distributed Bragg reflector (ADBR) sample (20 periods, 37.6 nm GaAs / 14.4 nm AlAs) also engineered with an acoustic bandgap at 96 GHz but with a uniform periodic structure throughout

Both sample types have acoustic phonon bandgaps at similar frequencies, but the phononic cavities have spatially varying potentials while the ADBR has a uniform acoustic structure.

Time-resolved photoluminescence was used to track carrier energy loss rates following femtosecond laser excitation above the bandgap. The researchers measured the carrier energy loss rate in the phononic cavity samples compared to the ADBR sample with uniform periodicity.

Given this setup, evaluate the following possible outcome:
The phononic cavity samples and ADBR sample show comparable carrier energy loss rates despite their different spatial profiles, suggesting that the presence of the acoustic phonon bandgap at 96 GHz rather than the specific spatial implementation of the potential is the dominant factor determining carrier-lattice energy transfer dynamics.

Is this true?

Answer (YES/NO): NO